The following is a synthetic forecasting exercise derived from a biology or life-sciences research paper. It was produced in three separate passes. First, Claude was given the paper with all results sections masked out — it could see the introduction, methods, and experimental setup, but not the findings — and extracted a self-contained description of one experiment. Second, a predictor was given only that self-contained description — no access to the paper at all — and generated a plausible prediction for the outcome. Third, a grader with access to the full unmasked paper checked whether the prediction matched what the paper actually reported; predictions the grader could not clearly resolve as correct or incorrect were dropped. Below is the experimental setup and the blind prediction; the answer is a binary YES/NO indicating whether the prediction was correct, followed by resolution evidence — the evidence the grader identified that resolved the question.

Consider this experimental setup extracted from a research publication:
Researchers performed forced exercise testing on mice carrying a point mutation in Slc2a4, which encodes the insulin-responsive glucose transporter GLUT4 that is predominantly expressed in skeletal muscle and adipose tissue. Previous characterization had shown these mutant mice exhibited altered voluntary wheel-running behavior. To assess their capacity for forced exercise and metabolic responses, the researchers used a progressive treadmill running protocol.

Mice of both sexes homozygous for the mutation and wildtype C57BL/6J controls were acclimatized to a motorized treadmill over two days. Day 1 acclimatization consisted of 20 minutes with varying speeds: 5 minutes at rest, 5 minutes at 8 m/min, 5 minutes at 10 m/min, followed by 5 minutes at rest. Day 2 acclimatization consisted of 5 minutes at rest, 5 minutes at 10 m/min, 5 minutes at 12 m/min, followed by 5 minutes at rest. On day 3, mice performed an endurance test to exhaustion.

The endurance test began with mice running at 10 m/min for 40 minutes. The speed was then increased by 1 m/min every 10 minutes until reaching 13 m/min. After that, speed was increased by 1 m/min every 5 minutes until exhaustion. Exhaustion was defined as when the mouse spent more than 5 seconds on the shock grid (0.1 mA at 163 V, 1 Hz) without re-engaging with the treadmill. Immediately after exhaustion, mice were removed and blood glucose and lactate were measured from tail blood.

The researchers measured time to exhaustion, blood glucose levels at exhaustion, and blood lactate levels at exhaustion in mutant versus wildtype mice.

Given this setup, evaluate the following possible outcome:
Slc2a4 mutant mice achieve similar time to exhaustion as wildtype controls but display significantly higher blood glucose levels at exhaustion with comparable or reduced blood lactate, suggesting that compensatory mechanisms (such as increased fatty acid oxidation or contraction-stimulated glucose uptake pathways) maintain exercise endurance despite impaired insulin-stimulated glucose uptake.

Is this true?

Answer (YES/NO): NO